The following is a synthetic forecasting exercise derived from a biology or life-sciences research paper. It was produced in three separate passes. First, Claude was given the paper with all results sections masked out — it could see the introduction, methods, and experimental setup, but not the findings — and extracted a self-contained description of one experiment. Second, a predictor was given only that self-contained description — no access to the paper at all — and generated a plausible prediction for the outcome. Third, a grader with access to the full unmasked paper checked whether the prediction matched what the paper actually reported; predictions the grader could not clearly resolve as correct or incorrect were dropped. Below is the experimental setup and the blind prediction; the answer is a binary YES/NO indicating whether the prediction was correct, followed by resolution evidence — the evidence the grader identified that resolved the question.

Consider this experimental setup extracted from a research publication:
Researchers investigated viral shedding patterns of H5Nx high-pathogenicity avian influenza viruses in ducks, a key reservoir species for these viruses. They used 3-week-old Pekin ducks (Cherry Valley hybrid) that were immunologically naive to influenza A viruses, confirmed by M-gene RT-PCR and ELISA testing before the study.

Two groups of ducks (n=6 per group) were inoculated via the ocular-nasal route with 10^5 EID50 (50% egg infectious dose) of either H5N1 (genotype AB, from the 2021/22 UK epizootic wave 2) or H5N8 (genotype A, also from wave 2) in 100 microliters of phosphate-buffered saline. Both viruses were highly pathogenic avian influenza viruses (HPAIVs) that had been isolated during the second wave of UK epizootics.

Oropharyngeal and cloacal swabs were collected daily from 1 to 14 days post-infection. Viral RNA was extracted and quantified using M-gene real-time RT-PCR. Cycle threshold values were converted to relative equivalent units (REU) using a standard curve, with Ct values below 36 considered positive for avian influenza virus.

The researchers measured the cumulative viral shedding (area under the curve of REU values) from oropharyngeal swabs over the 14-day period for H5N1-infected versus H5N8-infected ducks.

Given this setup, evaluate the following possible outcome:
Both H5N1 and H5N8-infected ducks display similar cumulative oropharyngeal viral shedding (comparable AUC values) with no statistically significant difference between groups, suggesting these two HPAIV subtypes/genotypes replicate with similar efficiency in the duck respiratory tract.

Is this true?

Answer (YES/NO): YES